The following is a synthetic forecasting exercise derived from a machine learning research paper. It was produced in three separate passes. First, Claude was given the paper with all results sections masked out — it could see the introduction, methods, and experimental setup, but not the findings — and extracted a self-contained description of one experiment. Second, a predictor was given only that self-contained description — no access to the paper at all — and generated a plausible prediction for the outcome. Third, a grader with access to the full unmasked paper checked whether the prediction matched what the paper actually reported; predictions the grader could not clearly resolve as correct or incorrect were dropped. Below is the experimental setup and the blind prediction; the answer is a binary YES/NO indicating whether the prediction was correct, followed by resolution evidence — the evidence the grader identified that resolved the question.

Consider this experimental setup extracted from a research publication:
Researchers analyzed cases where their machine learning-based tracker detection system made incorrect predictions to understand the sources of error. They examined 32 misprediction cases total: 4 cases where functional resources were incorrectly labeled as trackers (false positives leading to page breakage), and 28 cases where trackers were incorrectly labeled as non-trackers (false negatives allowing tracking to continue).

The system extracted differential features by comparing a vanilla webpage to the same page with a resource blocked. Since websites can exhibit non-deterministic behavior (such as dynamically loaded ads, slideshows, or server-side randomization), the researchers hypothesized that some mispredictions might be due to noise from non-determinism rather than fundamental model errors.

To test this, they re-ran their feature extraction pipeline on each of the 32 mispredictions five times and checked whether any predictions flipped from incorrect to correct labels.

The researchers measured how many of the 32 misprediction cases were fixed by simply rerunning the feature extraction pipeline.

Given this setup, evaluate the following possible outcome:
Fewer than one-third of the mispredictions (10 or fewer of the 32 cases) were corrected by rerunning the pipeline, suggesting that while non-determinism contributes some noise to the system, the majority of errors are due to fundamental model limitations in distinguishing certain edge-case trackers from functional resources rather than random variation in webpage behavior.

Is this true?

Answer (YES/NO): YES